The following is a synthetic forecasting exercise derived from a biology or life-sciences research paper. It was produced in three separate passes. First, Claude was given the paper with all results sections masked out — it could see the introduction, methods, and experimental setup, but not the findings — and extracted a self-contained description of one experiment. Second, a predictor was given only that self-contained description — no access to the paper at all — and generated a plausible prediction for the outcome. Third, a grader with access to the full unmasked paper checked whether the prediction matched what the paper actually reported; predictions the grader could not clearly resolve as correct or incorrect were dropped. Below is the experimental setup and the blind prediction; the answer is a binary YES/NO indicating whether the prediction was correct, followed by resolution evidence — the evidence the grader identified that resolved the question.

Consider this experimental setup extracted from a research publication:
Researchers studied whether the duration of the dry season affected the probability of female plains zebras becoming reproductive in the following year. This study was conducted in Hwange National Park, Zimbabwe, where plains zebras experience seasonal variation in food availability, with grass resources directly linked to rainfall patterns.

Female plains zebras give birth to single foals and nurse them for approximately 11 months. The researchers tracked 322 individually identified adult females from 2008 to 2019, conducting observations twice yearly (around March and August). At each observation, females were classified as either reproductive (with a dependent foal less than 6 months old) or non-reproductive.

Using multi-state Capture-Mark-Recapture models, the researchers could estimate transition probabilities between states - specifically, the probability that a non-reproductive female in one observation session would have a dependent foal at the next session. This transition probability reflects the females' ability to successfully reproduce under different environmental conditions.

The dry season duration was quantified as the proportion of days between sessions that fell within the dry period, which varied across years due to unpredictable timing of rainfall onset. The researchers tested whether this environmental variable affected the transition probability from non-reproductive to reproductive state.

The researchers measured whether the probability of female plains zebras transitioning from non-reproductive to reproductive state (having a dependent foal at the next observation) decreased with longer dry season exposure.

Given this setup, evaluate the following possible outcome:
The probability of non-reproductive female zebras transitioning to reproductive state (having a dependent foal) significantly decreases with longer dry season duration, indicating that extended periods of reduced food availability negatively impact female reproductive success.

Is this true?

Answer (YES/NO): NO